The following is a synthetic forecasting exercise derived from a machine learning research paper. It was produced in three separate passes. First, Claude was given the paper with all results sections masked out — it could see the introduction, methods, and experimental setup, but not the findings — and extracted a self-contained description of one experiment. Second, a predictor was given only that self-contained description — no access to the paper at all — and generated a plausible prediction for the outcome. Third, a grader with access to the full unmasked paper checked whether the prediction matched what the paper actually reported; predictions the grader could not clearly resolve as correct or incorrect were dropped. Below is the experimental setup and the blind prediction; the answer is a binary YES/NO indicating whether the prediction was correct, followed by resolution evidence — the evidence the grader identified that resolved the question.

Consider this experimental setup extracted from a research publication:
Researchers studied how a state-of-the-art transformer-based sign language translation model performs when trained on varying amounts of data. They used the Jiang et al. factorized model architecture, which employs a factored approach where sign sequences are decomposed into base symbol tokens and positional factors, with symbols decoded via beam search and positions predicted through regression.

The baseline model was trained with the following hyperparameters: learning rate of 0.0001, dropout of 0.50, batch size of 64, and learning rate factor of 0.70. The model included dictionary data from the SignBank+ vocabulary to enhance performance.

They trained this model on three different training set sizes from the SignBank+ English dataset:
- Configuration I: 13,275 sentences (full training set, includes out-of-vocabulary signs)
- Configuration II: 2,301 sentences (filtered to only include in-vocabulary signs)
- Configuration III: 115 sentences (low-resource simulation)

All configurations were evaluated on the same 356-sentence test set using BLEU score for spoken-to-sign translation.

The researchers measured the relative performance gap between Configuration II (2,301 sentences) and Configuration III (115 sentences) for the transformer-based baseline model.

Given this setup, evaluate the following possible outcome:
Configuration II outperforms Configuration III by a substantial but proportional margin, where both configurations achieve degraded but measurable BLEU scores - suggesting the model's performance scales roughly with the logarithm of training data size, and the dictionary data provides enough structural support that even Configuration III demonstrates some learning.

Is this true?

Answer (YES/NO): NO